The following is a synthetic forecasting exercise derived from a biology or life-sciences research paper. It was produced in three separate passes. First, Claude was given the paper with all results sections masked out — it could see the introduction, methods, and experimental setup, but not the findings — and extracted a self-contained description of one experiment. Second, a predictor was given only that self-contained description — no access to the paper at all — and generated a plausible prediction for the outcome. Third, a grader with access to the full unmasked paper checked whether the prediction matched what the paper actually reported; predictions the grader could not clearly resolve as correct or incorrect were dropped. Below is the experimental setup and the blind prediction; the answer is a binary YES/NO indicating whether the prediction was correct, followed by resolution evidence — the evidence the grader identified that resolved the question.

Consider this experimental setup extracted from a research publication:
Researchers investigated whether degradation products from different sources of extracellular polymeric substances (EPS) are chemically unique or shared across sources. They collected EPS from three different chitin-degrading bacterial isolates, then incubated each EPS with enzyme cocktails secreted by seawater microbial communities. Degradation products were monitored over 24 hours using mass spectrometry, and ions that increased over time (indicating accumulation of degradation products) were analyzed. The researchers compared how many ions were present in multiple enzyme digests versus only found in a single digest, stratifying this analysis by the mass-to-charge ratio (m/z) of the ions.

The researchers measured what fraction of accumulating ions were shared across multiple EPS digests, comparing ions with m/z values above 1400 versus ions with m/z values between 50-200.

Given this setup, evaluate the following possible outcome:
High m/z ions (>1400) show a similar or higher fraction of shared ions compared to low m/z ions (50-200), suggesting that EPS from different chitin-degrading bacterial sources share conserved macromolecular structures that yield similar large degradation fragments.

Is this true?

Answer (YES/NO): NO